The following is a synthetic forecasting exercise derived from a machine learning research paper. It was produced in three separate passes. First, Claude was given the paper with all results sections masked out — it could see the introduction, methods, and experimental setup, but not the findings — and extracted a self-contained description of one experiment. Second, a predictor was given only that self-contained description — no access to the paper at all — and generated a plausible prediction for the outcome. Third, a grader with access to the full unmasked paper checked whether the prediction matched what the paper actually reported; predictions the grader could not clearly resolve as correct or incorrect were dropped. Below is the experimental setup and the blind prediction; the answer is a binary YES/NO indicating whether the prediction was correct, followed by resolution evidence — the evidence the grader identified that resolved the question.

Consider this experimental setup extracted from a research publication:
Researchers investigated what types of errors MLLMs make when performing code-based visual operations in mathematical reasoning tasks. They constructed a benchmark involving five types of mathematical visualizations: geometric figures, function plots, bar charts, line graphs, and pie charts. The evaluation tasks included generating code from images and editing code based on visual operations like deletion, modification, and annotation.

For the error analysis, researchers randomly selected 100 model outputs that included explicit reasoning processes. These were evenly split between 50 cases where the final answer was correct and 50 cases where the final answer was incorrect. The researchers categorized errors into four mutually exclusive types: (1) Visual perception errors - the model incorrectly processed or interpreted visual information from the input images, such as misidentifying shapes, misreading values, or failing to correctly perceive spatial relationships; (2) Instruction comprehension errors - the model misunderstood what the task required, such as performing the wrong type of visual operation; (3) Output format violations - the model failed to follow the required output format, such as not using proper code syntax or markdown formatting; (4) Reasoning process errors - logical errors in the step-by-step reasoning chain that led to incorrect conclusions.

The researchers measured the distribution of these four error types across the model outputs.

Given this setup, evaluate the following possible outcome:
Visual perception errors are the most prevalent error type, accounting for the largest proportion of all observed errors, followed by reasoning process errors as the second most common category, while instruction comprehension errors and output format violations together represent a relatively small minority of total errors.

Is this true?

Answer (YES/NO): NO